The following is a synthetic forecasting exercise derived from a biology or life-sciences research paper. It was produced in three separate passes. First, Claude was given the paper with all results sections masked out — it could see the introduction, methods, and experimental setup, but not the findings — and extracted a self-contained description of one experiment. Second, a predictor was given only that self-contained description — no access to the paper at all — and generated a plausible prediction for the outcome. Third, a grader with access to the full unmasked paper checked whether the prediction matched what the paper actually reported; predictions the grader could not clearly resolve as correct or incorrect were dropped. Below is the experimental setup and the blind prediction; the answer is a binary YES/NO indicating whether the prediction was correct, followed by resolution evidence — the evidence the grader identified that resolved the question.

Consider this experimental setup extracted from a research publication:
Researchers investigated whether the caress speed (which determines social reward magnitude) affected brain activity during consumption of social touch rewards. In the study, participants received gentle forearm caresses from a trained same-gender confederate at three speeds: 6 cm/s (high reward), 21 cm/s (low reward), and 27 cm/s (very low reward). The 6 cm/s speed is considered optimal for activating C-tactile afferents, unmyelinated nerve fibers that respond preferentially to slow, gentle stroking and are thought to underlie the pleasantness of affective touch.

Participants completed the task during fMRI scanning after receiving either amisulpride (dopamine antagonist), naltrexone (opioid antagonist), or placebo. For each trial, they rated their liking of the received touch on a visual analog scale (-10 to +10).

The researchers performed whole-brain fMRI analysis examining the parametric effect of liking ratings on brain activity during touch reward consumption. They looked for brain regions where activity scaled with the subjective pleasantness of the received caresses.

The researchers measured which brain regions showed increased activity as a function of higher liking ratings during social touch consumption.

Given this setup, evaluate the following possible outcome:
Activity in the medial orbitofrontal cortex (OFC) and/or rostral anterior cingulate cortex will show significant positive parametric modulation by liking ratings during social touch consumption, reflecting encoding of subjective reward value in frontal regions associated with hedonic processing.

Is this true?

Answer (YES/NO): NO